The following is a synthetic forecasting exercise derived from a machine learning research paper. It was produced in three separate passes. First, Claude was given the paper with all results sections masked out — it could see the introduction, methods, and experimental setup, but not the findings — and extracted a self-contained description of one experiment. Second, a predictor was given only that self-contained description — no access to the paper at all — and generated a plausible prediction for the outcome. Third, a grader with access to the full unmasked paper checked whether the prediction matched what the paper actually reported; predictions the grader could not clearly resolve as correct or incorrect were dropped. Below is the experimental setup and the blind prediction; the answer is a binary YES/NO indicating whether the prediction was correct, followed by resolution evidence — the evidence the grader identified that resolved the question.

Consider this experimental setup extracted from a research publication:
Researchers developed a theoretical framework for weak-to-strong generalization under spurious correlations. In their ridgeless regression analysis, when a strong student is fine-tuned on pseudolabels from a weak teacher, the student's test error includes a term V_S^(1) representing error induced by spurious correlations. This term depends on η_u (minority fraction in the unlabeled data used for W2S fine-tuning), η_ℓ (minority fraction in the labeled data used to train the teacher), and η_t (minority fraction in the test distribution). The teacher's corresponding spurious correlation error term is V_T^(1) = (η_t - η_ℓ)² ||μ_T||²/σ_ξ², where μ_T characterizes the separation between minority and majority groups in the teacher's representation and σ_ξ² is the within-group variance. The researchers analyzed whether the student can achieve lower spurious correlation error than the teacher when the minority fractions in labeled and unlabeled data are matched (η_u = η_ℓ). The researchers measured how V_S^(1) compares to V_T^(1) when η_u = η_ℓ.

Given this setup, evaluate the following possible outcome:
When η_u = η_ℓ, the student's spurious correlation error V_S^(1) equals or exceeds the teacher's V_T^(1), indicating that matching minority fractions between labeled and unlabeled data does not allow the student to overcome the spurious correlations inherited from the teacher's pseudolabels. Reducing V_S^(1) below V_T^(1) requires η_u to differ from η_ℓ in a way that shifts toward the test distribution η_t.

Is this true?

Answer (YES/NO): NO